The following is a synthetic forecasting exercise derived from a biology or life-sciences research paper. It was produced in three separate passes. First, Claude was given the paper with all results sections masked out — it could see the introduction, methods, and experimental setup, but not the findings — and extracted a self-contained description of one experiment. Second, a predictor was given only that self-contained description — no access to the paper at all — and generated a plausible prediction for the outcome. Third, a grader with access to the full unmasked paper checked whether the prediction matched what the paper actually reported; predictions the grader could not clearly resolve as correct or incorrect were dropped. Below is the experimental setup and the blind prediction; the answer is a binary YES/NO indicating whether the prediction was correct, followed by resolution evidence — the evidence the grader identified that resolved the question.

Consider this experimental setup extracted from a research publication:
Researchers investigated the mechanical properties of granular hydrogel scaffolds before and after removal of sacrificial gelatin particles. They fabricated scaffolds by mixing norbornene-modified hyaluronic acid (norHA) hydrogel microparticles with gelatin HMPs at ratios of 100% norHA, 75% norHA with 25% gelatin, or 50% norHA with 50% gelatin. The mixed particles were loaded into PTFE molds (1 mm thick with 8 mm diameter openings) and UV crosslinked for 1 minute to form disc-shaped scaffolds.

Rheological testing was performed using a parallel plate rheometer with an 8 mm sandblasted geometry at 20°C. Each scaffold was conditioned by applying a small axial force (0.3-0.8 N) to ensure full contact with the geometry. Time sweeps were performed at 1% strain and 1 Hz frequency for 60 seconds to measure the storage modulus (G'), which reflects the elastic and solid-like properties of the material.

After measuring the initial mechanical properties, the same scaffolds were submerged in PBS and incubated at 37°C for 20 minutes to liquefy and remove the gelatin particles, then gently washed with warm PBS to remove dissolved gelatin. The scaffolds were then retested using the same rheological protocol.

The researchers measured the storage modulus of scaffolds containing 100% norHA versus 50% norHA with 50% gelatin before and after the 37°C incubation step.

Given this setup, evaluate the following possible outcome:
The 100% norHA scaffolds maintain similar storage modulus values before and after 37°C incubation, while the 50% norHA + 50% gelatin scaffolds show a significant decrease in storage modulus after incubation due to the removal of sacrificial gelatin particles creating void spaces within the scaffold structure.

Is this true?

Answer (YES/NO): YES